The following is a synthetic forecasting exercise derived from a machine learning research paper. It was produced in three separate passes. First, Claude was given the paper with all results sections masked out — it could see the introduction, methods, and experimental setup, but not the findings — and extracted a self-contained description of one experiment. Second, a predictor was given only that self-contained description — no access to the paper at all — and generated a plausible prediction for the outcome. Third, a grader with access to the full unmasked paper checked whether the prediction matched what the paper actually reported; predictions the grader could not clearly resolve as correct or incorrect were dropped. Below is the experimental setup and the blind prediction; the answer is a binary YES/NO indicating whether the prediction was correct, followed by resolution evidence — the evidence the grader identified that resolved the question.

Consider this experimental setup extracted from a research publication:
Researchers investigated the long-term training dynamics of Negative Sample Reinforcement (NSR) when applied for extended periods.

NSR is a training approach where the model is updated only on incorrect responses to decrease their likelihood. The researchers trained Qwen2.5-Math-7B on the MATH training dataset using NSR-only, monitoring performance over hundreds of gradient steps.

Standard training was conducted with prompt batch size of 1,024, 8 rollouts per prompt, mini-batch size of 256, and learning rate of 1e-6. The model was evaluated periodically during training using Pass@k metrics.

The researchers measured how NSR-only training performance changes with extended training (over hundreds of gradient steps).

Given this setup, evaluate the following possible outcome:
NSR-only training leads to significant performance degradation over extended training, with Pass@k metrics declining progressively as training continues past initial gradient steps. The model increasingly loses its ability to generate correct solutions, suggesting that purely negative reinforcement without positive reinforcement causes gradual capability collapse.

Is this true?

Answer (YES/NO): YES